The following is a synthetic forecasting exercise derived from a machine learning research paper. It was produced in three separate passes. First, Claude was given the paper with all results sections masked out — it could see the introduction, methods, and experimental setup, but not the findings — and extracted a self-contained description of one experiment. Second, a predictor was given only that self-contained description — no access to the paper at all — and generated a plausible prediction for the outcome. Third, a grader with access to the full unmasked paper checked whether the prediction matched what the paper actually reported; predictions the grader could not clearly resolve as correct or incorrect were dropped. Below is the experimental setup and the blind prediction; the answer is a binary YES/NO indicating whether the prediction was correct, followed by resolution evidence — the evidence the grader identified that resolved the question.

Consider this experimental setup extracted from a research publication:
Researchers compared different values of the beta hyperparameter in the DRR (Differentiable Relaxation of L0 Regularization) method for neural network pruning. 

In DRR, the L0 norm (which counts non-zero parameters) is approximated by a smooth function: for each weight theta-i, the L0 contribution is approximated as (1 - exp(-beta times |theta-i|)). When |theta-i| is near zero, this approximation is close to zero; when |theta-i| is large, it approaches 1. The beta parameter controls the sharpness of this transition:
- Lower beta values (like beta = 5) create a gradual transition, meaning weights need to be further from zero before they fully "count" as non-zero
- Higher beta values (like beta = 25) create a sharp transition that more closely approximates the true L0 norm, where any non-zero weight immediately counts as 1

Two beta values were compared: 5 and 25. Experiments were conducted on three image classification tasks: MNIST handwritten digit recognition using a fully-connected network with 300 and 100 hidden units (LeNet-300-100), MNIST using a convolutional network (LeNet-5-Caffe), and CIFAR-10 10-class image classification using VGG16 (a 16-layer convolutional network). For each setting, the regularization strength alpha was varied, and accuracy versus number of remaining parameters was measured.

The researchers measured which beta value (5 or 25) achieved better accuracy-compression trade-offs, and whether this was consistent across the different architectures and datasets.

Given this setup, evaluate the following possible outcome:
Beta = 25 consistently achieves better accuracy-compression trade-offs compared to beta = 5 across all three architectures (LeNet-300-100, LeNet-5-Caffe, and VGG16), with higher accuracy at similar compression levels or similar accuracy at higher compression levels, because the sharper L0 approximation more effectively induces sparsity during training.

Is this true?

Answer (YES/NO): NO